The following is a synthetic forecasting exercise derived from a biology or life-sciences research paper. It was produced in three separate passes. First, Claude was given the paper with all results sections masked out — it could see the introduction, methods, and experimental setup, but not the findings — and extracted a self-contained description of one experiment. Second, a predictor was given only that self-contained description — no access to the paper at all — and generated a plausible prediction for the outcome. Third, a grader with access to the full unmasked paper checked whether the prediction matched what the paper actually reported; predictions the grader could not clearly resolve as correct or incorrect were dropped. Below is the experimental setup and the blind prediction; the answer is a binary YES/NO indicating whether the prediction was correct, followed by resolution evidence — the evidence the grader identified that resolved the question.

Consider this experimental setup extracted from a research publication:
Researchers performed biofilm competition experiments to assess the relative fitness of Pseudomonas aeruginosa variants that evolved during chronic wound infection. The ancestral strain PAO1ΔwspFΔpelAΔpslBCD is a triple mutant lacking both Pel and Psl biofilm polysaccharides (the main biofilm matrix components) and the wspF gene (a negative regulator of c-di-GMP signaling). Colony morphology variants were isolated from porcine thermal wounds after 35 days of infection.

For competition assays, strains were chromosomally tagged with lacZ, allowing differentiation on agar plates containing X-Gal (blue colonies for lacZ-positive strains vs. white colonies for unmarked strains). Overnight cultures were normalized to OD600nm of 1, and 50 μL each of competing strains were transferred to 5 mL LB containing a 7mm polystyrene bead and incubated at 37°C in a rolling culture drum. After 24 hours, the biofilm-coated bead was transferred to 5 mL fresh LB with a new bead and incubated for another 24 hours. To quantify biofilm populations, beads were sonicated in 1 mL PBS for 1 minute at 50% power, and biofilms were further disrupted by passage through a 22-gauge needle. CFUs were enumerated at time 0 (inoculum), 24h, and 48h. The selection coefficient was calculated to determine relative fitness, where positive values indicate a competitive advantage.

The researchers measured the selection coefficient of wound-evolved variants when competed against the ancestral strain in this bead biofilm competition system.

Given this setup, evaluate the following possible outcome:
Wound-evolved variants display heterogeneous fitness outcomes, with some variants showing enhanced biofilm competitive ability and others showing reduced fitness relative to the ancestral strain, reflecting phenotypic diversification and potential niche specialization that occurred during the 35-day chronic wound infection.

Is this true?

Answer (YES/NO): YES